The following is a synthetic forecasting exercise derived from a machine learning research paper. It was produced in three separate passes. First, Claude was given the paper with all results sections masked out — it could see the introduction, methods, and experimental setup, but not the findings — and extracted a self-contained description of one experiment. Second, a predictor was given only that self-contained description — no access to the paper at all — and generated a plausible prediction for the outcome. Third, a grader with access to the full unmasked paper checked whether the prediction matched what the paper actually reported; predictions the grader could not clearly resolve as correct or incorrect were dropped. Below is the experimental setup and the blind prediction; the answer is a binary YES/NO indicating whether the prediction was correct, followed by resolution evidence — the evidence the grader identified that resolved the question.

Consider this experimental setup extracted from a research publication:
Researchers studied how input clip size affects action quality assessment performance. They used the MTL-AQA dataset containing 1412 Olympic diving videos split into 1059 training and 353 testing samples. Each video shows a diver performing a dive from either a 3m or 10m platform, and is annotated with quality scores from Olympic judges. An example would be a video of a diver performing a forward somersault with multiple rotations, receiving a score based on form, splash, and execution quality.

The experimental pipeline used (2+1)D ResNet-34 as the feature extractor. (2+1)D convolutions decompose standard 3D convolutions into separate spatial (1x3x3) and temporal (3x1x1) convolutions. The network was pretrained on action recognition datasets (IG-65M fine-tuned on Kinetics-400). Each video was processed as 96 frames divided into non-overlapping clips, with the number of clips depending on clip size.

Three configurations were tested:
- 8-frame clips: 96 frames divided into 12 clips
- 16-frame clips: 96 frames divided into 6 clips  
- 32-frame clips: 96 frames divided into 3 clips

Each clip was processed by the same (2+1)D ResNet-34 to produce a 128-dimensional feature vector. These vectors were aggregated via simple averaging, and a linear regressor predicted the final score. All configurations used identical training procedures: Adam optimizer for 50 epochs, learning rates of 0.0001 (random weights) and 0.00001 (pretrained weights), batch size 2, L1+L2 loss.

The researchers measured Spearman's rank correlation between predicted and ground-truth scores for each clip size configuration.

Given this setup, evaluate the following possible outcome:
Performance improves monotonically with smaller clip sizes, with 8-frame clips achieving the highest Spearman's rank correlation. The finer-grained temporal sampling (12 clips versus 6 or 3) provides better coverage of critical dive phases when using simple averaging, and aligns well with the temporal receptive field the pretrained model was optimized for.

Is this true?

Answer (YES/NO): NO